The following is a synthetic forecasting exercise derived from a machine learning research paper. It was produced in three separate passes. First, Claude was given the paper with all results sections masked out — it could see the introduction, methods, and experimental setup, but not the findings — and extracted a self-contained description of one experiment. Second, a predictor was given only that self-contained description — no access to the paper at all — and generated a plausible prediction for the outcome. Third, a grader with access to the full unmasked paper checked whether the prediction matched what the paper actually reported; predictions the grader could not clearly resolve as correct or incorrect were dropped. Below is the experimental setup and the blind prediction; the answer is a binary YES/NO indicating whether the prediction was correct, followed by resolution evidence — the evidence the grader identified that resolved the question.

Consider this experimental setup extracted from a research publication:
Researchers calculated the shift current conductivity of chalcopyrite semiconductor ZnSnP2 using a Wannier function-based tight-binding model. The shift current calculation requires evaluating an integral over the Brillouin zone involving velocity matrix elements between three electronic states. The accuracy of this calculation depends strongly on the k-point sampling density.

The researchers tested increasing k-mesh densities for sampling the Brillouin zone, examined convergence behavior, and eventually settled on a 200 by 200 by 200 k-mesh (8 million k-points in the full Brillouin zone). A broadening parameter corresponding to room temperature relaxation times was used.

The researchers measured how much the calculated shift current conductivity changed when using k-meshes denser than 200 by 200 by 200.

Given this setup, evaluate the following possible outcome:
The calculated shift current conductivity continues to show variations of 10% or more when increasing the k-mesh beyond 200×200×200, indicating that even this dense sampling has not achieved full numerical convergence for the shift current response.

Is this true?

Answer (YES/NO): NO